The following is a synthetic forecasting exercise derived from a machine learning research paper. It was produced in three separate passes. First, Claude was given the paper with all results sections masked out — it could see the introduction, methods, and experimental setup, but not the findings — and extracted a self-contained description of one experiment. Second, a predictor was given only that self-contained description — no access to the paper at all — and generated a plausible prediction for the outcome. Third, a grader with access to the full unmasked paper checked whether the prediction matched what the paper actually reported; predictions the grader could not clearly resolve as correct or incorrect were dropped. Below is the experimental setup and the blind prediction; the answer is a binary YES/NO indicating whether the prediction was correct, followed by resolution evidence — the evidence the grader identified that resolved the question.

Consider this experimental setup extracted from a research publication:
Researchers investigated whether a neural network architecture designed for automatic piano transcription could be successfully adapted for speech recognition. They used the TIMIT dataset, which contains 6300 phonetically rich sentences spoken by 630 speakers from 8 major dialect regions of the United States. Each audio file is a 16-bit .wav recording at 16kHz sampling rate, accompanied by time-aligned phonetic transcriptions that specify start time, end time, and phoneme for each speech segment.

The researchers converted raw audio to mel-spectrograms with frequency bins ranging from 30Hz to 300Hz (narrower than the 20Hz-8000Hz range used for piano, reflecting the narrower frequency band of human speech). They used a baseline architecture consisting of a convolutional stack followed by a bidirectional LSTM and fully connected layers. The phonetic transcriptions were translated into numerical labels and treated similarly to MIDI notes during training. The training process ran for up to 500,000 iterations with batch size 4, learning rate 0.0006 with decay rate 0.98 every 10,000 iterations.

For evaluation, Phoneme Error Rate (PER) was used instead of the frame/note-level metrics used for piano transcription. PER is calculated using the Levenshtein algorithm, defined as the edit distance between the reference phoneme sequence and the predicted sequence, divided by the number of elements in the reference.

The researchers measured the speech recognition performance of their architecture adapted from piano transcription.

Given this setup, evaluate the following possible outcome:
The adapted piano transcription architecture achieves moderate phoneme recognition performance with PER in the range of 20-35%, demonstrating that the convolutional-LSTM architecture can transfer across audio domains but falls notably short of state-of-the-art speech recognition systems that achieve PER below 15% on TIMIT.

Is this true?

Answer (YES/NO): NO